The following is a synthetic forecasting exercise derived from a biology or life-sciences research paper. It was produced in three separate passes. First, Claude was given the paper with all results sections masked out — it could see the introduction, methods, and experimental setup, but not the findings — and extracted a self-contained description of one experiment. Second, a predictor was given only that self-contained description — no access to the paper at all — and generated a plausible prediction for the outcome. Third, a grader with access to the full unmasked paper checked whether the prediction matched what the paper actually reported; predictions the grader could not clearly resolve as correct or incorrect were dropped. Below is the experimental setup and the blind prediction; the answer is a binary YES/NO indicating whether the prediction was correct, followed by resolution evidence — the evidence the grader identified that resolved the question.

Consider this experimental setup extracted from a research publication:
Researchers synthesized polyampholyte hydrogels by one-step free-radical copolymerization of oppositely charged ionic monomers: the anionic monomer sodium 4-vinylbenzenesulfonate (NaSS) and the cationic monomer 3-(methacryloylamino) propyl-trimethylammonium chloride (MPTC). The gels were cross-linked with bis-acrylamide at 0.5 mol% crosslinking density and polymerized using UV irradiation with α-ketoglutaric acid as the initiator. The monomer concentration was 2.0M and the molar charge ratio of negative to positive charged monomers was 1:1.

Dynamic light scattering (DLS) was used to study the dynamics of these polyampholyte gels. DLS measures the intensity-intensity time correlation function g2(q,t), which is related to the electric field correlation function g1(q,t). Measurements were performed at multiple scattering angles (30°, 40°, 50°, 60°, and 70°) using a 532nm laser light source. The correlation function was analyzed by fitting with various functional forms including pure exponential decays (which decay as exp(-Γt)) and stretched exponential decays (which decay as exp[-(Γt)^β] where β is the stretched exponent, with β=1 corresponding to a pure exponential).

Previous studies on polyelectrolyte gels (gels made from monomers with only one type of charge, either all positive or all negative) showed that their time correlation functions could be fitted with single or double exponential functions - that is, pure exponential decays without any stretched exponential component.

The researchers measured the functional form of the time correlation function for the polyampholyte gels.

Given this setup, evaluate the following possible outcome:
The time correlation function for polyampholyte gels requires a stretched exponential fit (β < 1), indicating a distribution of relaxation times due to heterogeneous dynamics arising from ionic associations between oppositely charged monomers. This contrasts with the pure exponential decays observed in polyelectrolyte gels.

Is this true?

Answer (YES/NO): YES